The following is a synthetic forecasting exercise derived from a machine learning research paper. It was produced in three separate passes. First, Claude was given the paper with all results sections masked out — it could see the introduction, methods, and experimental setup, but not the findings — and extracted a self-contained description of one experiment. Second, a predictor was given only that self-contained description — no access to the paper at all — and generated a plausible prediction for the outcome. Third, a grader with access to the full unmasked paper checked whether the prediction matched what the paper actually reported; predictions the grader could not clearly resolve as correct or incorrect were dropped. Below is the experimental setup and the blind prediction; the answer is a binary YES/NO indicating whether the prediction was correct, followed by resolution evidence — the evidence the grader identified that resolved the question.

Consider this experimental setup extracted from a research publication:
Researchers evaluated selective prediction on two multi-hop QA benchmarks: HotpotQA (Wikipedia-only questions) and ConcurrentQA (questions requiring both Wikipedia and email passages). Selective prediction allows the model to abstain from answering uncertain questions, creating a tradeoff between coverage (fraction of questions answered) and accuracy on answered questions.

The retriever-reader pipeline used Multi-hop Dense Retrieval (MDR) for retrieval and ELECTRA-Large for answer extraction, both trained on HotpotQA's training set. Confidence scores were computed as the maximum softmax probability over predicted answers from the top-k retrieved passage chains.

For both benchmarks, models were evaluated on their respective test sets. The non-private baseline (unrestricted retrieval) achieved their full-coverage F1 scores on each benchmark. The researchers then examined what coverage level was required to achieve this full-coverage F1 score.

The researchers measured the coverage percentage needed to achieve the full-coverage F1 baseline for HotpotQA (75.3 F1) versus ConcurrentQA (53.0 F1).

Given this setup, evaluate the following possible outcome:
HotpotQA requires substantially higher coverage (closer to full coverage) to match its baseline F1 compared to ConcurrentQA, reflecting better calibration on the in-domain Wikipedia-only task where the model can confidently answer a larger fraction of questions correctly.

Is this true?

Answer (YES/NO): YES